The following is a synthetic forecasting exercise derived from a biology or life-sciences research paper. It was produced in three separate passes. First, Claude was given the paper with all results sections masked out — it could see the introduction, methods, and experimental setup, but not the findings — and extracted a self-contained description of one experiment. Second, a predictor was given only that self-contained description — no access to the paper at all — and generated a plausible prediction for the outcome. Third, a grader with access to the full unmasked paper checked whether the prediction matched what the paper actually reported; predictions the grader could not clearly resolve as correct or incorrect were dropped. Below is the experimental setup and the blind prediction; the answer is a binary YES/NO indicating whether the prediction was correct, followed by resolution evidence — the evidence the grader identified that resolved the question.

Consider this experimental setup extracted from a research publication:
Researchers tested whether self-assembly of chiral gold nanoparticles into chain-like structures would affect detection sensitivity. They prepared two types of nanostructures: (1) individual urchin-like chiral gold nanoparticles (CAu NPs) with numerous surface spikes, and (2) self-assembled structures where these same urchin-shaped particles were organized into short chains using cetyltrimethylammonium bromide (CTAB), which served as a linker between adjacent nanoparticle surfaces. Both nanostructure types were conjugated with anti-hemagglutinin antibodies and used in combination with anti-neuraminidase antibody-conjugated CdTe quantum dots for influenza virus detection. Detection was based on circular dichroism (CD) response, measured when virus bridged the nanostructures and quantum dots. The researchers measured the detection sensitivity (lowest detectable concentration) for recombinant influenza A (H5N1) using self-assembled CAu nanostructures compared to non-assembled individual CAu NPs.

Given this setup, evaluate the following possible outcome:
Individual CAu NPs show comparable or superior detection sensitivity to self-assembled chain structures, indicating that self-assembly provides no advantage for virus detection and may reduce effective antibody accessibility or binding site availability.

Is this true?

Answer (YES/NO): NO